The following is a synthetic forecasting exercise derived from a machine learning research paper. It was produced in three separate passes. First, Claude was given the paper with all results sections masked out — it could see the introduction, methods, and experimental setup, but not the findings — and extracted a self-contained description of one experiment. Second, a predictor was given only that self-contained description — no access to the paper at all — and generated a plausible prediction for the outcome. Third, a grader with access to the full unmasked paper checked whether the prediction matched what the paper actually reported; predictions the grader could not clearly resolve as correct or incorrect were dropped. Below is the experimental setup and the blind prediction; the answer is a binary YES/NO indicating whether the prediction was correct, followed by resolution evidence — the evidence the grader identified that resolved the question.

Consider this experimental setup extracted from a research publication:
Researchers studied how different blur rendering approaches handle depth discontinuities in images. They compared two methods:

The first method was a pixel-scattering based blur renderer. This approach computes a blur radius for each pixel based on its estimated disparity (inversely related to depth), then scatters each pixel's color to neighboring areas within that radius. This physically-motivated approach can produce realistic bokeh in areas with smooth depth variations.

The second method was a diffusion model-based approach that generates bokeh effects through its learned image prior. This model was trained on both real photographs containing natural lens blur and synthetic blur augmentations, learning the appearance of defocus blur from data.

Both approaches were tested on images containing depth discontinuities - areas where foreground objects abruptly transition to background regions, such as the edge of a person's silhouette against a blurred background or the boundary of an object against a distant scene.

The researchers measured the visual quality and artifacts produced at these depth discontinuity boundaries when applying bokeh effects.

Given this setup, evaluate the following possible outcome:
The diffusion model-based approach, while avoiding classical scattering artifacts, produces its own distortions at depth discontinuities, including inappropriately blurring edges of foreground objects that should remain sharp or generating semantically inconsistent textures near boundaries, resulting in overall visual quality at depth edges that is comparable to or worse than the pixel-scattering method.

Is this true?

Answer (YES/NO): NO